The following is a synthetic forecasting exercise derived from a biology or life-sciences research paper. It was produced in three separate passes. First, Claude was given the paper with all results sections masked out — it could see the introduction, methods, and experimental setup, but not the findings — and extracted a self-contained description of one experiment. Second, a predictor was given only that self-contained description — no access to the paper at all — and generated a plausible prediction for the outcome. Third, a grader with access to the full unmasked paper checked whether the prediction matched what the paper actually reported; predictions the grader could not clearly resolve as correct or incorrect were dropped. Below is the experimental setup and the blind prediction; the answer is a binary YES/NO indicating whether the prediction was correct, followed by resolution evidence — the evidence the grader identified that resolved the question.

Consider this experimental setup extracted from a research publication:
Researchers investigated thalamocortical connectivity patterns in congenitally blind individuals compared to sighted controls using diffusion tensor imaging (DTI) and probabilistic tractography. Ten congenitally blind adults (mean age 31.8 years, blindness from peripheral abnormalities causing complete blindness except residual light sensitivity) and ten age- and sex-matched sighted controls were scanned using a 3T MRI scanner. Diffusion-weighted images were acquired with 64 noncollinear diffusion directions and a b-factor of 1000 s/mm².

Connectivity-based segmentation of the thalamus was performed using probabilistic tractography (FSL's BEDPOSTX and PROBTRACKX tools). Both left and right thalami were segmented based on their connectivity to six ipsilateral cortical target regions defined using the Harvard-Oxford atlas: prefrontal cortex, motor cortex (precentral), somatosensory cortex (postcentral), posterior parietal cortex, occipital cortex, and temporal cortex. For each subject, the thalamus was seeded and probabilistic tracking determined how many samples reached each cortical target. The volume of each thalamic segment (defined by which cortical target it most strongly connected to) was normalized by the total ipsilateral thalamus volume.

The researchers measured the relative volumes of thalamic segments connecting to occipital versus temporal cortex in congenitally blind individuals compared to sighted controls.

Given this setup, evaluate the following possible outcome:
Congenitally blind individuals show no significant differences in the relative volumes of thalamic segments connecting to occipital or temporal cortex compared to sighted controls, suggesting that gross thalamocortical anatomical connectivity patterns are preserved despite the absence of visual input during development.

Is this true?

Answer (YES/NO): NO